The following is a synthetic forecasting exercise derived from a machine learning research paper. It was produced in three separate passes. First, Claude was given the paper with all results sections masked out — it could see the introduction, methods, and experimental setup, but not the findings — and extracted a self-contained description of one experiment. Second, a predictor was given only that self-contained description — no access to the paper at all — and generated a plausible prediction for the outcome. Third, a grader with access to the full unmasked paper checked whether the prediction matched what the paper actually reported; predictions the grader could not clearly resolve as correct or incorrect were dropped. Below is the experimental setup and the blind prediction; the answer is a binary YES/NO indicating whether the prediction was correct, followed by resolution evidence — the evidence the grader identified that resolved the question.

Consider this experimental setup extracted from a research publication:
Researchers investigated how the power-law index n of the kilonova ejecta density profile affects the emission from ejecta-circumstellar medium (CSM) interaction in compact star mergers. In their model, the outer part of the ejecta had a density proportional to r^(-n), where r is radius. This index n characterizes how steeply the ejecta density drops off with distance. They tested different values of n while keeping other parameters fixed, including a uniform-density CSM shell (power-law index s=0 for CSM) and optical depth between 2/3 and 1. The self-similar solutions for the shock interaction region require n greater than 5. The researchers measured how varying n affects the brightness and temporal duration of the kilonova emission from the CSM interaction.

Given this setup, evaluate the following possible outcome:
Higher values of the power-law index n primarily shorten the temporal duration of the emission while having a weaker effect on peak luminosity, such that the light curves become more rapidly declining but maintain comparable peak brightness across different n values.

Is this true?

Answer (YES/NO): NO